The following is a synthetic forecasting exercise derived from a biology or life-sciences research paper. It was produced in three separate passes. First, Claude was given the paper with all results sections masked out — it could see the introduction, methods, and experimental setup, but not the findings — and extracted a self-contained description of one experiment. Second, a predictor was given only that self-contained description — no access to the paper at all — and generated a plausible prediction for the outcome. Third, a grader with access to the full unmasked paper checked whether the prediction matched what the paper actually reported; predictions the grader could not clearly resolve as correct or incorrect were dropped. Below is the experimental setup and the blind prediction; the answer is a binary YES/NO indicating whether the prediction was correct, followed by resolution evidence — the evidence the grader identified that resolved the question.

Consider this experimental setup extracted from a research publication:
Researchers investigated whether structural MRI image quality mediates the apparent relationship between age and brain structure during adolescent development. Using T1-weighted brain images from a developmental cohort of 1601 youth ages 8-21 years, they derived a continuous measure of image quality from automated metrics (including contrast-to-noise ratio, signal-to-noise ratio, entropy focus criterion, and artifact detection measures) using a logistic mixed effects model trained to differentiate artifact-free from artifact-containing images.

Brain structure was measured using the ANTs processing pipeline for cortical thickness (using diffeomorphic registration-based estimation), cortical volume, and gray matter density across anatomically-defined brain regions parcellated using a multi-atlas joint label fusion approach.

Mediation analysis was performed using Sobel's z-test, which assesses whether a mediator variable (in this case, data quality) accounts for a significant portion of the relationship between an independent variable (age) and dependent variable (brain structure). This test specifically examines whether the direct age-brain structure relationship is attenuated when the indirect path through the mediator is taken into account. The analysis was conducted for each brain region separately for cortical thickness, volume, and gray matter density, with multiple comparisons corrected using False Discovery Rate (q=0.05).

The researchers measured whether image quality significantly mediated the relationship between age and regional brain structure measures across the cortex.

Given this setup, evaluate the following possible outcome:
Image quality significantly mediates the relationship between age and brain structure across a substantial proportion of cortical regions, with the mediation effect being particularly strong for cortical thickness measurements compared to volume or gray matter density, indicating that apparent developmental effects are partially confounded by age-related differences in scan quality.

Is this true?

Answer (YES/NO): NO